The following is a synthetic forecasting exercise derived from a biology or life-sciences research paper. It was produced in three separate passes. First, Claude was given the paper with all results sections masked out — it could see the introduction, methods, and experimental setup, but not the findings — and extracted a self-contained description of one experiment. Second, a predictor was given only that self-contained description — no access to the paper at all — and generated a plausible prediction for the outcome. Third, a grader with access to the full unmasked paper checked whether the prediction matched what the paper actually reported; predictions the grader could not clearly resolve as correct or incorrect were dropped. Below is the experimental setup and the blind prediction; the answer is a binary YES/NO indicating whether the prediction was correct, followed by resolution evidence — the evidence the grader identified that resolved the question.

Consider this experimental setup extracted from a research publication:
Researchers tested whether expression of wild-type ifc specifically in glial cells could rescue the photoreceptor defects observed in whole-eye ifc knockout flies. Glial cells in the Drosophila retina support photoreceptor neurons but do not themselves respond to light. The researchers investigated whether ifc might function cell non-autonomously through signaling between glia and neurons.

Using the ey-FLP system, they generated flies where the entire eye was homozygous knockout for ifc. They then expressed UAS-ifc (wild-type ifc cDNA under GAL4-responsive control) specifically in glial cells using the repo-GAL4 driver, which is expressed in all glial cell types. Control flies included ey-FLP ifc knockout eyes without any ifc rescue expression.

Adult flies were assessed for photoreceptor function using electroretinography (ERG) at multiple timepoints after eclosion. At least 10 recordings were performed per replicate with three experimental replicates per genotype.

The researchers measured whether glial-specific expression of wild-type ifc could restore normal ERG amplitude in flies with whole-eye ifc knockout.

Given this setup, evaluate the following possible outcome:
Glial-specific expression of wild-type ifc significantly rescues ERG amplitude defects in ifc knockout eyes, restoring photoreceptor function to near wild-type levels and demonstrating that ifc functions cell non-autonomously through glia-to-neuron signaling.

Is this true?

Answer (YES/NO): YES